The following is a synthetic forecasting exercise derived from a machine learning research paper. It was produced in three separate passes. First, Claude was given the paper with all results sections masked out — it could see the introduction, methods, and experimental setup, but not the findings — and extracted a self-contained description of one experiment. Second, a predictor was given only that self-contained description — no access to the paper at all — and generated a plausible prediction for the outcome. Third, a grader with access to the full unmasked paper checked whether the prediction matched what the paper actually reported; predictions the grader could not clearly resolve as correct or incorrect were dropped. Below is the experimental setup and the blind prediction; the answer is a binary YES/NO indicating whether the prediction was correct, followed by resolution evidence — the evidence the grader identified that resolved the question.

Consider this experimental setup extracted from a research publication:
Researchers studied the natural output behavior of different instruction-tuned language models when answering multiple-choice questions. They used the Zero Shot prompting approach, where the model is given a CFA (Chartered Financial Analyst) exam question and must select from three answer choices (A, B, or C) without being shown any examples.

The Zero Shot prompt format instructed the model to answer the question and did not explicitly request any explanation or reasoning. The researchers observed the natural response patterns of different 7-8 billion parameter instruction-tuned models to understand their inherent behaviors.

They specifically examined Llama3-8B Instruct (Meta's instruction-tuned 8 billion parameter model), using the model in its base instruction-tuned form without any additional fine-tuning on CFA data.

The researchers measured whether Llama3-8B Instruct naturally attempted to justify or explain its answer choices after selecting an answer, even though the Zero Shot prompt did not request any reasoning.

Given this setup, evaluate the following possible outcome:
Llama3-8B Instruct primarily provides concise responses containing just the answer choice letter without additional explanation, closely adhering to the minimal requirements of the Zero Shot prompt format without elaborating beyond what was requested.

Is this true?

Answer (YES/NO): NO